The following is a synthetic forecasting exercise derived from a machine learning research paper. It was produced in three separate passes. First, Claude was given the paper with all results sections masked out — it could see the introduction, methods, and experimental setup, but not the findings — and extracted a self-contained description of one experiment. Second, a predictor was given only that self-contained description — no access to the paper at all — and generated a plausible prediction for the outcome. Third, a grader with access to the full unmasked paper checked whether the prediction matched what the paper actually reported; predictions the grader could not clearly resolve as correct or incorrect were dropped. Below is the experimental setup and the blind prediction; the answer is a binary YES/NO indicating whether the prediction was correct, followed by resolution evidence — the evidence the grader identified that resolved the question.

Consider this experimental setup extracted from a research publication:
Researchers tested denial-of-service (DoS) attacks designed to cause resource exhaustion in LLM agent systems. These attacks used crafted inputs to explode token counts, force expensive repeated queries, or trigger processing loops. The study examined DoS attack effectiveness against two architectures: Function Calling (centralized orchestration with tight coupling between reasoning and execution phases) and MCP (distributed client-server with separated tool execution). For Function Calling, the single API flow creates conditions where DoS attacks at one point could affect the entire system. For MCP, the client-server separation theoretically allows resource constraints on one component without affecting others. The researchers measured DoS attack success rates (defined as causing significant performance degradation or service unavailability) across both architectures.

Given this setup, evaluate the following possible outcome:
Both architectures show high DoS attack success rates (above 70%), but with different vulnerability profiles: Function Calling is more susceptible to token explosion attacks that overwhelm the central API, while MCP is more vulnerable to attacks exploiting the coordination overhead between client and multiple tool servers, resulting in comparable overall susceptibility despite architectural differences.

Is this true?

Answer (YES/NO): NO